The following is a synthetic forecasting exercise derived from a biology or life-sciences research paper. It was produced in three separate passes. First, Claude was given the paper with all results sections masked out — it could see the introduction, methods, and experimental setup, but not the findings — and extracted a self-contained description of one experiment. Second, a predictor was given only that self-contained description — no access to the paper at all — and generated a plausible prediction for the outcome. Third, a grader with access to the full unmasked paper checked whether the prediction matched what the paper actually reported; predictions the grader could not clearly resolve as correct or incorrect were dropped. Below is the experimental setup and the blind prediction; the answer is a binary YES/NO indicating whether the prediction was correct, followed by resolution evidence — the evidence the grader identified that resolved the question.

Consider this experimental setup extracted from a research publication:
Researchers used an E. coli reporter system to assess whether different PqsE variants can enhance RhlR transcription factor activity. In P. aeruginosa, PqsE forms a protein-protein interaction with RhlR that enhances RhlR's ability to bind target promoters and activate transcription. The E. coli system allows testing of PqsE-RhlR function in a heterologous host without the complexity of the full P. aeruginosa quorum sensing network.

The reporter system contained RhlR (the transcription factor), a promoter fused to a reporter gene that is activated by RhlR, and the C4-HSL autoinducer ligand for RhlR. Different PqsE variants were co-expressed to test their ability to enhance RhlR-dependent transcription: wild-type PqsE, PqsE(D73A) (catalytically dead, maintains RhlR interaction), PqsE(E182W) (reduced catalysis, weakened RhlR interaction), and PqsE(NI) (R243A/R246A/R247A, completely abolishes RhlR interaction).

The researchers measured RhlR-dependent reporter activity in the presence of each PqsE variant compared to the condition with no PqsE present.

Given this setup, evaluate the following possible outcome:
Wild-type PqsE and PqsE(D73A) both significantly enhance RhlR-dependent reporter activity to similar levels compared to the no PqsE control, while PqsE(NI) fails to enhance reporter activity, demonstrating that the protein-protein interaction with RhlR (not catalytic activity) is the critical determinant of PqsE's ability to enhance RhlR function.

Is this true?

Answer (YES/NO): YES